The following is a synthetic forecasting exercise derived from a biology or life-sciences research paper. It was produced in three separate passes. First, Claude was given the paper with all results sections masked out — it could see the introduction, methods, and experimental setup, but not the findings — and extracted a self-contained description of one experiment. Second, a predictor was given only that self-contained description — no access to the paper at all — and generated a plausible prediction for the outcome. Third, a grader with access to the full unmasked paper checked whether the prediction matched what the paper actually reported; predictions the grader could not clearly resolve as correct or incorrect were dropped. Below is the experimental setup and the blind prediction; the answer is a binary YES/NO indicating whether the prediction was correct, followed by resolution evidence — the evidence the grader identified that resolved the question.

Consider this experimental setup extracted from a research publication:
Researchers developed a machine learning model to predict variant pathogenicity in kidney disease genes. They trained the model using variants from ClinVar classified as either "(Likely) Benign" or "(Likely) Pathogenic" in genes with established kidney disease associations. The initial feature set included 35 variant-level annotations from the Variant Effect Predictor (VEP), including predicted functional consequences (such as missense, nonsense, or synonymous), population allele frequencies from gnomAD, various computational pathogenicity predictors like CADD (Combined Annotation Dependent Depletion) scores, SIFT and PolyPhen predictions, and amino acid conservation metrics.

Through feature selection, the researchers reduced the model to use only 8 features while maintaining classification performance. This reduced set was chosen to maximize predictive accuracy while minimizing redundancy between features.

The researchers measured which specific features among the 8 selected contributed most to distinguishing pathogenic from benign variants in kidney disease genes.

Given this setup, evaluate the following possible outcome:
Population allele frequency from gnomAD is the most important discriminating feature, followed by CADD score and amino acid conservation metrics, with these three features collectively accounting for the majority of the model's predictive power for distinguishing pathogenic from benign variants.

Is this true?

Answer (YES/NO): NO